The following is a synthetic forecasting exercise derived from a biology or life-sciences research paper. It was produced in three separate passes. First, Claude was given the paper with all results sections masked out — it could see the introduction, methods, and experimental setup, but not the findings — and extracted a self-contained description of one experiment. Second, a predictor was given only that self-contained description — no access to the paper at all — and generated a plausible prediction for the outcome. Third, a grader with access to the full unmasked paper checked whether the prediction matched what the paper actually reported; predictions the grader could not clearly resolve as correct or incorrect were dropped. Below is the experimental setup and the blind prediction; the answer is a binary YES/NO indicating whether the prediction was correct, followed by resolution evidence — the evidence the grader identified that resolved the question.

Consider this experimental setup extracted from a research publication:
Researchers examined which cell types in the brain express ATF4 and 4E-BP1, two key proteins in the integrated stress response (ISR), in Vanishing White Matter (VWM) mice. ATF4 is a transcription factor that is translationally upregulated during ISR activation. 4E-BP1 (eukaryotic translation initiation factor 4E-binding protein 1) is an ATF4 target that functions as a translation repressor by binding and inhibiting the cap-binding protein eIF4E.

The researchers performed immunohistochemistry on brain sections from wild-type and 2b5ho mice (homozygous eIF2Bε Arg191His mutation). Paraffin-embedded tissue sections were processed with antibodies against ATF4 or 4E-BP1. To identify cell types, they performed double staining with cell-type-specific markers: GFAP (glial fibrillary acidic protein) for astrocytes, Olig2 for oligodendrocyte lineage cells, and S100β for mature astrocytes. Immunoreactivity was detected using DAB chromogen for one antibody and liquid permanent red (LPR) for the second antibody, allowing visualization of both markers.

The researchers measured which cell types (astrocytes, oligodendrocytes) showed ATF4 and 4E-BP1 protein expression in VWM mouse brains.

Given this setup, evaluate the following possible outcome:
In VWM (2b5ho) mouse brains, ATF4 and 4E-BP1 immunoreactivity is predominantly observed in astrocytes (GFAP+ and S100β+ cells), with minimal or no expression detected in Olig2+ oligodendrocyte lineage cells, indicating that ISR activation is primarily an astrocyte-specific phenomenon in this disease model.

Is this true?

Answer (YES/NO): YES